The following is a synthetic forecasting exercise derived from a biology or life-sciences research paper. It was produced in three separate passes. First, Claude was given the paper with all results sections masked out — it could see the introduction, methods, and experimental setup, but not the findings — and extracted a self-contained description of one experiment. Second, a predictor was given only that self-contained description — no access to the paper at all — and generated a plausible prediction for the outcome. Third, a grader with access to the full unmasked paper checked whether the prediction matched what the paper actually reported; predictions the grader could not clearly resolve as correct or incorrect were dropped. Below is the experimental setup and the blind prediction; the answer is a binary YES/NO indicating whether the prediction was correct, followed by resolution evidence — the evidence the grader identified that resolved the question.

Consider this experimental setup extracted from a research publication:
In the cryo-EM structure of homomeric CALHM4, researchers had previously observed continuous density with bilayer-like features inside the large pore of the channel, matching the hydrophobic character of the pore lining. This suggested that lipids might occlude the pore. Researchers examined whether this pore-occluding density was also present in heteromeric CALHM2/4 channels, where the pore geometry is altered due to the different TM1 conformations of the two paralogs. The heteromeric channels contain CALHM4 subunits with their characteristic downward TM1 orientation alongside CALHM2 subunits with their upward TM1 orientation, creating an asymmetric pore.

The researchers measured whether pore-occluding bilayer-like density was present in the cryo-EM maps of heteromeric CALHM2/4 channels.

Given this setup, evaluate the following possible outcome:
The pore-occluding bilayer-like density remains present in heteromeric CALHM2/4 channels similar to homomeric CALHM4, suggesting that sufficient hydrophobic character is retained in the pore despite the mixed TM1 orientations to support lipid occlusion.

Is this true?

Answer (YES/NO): NO